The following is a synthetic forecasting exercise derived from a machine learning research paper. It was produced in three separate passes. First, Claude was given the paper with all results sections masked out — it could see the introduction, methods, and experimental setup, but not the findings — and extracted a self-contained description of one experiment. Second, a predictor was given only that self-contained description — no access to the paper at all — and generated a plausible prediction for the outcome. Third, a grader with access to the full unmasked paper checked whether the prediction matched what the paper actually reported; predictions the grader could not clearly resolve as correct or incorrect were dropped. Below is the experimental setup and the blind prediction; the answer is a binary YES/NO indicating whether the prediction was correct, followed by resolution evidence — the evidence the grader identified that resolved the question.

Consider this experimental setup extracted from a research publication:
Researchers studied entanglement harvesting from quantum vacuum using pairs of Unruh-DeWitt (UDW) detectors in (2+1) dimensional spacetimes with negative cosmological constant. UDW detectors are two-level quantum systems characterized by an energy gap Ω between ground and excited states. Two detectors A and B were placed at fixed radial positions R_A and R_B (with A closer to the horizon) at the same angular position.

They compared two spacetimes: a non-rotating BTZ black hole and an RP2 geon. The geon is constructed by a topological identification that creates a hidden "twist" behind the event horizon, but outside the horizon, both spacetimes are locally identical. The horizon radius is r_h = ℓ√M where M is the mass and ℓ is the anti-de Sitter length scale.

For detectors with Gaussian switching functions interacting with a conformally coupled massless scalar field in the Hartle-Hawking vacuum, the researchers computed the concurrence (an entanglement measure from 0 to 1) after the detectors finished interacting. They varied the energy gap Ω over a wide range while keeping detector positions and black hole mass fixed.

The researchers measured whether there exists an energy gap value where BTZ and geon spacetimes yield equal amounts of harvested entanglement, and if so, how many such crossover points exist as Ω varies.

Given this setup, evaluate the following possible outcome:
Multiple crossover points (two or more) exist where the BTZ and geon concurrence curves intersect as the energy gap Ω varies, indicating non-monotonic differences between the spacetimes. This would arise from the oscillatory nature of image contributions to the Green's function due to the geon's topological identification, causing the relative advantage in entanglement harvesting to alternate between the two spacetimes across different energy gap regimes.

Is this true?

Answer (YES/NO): NO